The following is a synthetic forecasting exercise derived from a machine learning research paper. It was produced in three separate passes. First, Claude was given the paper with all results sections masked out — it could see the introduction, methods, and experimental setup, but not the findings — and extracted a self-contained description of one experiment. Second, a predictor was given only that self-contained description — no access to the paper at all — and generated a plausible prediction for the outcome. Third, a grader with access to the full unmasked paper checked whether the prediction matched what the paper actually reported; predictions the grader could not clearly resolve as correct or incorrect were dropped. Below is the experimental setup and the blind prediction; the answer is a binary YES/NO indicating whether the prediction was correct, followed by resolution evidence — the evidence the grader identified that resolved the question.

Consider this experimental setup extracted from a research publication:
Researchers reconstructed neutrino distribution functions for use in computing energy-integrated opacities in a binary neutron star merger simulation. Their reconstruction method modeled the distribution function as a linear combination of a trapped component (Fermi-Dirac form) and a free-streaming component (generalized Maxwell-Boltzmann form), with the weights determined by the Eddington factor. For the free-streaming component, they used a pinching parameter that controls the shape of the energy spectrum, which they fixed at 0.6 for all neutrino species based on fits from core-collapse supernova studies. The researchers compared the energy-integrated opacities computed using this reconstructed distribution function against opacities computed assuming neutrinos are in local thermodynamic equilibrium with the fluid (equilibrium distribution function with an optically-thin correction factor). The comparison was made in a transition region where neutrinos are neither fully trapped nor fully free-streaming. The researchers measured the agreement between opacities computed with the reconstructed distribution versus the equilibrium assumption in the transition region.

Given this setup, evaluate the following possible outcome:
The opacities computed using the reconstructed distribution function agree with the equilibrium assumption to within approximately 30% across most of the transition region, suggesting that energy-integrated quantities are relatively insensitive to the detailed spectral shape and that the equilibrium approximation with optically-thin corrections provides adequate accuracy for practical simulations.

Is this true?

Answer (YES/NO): NO